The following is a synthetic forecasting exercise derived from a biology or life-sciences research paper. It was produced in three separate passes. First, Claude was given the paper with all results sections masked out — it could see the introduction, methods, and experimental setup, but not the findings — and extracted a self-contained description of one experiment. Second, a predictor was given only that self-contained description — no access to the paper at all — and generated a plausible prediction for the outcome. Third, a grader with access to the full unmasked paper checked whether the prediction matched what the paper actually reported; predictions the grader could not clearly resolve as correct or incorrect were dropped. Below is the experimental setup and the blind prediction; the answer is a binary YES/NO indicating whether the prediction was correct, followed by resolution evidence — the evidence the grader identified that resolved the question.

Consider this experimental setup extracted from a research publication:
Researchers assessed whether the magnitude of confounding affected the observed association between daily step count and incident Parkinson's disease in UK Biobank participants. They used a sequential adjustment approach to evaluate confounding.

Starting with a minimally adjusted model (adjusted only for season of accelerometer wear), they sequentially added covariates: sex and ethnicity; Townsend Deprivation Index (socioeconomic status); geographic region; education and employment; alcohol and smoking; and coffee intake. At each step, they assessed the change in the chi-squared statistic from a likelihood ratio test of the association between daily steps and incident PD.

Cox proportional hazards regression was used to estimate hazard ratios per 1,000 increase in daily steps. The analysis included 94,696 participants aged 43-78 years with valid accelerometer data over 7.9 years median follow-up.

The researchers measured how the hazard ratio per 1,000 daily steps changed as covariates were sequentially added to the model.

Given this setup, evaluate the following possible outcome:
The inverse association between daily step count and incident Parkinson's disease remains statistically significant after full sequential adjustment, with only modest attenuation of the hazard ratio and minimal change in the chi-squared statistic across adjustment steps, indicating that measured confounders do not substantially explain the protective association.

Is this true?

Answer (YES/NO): NO